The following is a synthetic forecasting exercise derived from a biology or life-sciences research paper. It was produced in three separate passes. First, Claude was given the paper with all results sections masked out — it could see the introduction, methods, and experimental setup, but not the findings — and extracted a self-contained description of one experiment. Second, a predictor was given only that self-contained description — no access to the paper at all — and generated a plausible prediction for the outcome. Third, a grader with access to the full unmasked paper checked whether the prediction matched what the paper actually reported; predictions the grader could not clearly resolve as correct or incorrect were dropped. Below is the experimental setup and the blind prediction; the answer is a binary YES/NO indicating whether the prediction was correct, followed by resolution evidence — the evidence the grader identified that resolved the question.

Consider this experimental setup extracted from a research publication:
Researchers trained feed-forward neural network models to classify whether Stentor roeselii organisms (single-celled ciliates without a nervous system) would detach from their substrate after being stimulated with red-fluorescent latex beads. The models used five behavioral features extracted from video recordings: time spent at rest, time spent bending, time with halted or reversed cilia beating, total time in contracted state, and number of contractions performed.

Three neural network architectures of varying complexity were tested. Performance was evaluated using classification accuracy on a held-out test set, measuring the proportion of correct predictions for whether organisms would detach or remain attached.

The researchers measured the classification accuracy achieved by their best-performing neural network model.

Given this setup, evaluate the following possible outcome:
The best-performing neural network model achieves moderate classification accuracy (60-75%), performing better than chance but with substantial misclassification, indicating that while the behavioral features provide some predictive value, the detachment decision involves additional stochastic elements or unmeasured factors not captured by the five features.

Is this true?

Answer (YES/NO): NO